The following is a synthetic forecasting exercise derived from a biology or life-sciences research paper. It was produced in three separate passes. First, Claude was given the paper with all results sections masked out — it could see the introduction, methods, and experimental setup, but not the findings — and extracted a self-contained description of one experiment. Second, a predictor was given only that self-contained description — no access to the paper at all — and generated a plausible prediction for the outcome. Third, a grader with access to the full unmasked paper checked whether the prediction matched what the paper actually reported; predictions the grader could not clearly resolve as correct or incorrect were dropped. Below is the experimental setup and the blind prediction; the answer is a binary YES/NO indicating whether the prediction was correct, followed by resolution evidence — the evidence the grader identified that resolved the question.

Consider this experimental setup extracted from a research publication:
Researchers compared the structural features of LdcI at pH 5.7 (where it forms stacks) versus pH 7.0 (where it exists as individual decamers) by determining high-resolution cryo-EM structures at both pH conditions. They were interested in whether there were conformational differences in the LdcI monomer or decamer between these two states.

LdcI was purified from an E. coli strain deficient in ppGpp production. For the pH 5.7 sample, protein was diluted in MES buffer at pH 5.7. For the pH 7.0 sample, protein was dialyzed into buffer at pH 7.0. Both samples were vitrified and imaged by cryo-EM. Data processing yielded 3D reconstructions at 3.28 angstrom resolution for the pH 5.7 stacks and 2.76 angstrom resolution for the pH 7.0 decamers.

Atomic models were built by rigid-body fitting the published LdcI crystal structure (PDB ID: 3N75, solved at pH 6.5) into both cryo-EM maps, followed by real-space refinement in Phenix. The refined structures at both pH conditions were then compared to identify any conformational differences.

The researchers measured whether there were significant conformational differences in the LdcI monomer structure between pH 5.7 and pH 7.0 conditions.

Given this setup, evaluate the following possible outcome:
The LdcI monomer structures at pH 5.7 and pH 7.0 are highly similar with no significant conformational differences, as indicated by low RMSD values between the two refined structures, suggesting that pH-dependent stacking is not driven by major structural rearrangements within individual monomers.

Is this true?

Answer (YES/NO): YES